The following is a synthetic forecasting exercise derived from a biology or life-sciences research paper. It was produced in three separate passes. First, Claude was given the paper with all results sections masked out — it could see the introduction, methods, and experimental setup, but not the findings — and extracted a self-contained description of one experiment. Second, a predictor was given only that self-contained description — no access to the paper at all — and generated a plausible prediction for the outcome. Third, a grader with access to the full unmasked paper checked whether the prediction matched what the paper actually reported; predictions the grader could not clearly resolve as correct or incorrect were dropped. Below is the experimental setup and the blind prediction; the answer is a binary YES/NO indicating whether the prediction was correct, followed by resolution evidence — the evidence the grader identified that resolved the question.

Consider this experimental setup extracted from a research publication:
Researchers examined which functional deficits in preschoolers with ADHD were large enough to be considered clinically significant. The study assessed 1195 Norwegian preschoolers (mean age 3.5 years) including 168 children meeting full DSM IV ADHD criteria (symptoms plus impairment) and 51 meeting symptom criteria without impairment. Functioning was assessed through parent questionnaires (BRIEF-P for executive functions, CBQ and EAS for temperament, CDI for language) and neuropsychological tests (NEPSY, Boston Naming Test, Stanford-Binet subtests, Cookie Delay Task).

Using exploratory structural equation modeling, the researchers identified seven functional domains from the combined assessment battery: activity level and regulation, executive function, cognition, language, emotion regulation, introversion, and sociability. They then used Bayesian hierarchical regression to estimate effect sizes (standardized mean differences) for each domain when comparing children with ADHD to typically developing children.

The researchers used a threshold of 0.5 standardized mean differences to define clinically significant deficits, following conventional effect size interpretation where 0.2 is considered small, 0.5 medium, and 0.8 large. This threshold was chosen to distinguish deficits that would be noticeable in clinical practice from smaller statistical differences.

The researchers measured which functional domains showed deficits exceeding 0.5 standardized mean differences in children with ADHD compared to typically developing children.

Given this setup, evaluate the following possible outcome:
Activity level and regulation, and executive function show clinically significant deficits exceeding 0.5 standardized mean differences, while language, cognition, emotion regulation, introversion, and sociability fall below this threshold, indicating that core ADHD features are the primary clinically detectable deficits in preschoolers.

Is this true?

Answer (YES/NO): YES